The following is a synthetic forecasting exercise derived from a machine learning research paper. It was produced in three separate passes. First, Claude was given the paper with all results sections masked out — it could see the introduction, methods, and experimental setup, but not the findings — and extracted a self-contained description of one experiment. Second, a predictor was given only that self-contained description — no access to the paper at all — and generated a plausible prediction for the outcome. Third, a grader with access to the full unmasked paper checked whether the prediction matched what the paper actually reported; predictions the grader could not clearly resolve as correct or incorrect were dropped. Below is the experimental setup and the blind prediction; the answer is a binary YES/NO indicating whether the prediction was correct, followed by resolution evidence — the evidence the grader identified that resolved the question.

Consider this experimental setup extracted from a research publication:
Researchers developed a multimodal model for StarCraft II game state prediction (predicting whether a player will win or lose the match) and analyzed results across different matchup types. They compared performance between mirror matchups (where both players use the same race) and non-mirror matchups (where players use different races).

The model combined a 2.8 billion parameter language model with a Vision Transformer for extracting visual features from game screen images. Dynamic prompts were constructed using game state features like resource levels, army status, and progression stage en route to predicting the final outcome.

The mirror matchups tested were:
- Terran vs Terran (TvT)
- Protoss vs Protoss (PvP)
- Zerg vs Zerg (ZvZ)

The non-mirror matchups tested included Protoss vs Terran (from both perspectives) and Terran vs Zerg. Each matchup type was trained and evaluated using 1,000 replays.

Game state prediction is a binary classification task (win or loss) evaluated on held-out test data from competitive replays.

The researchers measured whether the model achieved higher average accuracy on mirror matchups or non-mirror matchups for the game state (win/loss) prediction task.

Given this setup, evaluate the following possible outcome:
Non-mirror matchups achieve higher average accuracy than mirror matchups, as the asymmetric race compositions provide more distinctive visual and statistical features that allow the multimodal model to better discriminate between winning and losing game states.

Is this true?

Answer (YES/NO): YES